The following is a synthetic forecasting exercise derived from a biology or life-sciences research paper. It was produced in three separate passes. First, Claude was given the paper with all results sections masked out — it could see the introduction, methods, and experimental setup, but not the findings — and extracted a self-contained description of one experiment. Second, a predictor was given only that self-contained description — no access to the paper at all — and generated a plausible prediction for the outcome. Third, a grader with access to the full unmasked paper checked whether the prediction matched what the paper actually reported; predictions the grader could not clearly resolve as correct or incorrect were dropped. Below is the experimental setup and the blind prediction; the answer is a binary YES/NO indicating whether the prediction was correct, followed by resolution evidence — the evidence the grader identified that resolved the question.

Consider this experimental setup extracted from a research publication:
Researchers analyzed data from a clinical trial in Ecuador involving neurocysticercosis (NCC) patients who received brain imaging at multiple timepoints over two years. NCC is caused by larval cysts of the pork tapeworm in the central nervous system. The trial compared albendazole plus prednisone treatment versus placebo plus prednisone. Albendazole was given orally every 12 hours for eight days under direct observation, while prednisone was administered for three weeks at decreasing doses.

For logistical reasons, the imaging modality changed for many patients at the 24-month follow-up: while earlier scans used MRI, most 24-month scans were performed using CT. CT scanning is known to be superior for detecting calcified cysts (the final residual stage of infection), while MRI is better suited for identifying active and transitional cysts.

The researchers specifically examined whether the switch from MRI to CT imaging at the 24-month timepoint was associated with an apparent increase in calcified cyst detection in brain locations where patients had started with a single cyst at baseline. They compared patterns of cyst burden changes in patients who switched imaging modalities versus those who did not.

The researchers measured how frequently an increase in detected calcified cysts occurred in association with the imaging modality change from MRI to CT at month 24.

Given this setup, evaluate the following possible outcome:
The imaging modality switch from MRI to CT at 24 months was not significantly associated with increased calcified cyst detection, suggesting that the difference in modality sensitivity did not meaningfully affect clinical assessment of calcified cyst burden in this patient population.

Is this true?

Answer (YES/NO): NO